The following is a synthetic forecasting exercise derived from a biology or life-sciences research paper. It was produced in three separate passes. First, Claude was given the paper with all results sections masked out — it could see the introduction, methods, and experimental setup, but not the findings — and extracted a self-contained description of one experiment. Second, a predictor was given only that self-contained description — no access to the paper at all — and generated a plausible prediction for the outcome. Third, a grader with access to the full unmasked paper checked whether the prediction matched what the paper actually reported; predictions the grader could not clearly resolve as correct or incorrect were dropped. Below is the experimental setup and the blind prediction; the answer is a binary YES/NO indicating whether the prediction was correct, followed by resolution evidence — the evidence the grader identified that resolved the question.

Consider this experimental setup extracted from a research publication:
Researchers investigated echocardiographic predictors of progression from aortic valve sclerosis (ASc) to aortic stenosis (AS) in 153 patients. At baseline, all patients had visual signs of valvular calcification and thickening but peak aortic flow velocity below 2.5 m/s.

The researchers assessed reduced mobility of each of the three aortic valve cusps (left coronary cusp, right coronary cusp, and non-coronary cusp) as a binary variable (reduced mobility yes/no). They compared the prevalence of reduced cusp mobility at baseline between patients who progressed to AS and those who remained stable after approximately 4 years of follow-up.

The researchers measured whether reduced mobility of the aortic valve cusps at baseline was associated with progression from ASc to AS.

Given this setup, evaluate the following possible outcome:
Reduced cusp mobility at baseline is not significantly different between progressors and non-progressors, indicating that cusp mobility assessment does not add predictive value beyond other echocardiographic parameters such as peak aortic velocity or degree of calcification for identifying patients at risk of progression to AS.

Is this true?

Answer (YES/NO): NO